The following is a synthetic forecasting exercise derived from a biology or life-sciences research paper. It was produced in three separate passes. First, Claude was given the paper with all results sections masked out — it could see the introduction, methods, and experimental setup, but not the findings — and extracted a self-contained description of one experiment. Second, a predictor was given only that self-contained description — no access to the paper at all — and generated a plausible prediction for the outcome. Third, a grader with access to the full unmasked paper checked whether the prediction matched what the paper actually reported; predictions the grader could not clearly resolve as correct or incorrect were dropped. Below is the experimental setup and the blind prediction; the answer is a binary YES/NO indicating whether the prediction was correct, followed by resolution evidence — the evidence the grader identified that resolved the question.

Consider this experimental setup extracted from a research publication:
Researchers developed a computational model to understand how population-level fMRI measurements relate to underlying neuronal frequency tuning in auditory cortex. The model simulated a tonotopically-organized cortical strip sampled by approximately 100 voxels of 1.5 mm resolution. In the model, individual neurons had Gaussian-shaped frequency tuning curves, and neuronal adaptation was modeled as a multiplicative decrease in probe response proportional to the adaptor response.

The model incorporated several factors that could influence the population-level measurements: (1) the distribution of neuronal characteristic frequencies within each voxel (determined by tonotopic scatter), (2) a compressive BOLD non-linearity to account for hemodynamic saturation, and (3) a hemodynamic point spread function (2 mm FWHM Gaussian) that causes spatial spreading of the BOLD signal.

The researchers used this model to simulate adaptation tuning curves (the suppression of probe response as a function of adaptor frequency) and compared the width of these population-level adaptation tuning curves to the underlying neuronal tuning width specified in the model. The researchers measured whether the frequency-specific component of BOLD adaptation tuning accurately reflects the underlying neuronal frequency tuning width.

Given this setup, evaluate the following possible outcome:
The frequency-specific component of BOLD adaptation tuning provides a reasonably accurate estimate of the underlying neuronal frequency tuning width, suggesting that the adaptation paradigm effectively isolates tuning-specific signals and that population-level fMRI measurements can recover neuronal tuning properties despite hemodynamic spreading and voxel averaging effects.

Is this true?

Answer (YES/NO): NO